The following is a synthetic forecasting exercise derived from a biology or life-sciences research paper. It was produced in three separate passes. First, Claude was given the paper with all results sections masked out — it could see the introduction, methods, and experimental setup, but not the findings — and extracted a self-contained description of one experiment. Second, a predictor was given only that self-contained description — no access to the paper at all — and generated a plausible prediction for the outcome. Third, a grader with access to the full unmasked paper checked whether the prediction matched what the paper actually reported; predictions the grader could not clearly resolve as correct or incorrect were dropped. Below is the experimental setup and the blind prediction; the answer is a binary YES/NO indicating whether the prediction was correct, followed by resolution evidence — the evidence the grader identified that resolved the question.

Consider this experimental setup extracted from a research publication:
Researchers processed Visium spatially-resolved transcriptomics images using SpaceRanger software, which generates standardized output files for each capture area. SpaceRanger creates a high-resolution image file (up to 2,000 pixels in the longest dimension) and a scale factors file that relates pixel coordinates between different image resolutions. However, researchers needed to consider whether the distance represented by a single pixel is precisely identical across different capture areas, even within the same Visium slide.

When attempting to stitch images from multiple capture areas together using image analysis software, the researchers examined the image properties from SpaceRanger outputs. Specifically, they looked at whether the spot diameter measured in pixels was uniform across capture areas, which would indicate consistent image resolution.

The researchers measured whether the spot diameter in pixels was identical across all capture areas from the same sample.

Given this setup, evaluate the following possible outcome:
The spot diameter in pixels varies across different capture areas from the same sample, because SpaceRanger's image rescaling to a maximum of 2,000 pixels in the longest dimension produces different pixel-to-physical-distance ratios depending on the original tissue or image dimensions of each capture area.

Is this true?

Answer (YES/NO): YES